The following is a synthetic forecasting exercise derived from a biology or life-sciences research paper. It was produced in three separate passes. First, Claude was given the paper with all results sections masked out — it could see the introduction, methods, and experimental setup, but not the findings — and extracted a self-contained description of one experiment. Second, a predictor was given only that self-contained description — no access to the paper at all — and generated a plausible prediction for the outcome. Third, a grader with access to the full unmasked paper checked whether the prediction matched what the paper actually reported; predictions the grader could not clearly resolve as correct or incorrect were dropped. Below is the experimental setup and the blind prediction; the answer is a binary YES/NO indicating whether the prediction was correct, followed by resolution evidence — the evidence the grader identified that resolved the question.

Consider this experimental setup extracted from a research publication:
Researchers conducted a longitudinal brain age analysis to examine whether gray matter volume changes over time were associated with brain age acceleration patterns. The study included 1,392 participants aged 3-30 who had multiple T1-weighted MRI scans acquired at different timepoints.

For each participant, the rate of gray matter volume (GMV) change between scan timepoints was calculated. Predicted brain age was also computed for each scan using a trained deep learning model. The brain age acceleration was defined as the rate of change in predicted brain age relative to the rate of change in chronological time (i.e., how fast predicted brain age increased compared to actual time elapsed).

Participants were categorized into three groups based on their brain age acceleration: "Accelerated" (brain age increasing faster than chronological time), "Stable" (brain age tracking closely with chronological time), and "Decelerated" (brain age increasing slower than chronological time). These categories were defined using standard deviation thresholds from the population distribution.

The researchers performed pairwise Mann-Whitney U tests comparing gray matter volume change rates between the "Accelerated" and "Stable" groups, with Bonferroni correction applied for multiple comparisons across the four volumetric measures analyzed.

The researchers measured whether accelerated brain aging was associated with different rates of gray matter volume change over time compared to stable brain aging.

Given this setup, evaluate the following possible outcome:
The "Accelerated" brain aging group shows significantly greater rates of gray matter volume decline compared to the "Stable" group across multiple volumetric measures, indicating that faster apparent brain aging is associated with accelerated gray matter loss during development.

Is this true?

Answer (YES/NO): YES